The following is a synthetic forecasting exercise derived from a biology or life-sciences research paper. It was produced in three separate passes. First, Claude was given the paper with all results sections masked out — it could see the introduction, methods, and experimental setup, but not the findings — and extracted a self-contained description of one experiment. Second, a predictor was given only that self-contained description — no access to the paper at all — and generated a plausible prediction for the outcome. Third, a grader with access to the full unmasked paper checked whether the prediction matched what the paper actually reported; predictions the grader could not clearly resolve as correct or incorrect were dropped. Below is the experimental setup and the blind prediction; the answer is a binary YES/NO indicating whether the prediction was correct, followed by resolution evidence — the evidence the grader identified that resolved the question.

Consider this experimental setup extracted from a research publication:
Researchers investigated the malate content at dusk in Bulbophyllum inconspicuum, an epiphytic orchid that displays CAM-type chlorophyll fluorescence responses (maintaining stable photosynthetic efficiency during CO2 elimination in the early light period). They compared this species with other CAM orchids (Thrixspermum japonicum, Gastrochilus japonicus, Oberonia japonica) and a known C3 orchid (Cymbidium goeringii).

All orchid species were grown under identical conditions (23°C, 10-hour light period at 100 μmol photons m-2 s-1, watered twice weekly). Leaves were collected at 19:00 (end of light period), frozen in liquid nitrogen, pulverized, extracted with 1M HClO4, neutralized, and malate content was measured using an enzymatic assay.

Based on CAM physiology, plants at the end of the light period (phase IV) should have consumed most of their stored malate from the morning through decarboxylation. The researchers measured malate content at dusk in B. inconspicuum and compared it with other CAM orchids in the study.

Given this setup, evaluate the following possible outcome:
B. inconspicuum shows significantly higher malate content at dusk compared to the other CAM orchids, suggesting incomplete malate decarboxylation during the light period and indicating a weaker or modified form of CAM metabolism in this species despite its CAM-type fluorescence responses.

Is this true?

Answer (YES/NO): YES